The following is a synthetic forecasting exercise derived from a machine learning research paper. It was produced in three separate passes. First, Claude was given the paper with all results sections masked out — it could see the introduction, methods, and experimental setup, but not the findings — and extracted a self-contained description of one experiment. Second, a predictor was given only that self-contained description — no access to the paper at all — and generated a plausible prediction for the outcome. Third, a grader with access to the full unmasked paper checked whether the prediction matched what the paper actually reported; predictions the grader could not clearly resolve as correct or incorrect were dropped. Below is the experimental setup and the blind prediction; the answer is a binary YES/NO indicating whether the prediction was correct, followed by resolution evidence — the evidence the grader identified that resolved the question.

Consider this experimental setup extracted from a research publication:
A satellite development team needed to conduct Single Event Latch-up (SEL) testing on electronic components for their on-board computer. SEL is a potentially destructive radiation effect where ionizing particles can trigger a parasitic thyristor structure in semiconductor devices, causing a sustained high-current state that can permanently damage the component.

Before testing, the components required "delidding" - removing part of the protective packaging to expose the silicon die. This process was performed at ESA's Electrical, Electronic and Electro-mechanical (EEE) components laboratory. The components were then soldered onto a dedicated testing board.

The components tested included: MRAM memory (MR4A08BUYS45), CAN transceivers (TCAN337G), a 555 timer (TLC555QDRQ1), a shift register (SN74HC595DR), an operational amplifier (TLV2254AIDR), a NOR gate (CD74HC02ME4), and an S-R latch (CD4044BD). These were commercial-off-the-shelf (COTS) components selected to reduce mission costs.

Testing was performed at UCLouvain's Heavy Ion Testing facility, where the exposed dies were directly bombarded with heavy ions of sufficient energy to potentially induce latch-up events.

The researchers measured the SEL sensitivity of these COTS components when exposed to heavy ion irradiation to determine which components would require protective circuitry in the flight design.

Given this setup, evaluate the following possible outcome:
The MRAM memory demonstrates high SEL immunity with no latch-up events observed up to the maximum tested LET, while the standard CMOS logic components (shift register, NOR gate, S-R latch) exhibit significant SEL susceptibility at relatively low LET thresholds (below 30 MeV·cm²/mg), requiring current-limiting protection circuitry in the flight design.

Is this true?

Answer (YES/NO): NO